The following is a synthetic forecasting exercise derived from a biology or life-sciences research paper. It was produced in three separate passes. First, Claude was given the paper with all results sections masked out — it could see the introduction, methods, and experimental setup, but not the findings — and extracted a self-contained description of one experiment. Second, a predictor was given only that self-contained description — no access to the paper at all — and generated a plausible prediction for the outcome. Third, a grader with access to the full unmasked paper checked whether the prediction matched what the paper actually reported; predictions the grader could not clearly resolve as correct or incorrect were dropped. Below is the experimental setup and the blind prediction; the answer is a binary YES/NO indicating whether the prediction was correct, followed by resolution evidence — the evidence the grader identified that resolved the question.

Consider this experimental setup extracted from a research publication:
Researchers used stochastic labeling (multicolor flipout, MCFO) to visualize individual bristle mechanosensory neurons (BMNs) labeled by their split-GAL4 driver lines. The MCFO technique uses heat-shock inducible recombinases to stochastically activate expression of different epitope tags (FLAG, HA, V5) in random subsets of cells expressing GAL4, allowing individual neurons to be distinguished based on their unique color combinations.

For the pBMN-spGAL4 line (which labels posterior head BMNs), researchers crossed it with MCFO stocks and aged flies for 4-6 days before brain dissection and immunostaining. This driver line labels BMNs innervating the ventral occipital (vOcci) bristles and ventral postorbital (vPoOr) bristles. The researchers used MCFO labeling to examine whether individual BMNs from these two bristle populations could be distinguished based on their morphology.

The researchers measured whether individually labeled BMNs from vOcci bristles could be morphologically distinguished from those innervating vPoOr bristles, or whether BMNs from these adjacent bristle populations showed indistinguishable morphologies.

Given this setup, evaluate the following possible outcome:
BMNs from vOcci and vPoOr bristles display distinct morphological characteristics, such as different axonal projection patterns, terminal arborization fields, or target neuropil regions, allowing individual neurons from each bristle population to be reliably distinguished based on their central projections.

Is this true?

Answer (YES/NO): NO